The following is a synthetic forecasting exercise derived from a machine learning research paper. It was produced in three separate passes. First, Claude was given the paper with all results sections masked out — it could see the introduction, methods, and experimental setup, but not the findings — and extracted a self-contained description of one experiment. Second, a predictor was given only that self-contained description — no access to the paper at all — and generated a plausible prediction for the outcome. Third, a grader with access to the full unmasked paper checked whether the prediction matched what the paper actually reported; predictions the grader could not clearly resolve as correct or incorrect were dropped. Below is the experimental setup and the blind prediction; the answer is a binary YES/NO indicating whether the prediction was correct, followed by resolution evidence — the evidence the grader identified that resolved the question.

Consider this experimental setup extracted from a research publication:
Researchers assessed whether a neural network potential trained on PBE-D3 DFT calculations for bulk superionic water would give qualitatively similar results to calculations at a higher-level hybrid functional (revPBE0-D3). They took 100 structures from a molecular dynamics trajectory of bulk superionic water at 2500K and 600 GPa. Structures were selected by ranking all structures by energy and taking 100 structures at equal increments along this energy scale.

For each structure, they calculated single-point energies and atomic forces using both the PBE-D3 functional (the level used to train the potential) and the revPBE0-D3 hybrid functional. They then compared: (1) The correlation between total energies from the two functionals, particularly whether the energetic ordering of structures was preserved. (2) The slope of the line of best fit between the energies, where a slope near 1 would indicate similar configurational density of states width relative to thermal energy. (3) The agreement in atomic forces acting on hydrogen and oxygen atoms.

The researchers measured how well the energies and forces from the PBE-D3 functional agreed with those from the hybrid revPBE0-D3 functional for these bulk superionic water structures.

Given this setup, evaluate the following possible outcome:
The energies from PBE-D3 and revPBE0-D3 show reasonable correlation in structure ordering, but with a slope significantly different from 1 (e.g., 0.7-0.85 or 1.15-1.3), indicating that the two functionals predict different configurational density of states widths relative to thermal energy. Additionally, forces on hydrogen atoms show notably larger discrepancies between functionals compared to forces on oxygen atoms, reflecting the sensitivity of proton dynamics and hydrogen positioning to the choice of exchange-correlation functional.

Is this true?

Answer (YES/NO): NO